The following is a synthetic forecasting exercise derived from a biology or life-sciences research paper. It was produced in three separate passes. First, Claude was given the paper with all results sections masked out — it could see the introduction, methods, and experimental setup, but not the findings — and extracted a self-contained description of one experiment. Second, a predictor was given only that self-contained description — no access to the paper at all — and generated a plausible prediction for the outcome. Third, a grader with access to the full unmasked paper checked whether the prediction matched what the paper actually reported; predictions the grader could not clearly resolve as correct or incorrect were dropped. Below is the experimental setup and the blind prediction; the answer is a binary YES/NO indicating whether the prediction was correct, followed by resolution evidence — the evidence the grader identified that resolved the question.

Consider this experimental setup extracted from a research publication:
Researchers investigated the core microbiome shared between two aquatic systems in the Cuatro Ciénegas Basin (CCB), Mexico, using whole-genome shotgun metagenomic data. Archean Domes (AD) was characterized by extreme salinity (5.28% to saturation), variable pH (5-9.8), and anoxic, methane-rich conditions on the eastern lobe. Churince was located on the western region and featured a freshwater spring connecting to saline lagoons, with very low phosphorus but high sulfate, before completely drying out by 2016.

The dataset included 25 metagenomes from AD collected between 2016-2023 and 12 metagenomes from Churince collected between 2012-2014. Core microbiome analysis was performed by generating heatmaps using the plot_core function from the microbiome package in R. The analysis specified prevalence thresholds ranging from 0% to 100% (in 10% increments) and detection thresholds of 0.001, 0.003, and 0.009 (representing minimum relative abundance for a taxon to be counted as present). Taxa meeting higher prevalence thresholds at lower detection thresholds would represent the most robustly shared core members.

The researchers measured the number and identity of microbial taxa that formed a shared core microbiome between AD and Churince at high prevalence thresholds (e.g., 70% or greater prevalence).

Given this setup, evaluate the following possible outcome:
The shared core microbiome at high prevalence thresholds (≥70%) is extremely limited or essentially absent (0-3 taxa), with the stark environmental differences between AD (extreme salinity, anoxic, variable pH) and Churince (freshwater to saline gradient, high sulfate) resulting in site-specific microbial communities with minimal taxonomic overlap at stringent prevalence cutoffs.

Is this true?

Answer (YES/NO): YES